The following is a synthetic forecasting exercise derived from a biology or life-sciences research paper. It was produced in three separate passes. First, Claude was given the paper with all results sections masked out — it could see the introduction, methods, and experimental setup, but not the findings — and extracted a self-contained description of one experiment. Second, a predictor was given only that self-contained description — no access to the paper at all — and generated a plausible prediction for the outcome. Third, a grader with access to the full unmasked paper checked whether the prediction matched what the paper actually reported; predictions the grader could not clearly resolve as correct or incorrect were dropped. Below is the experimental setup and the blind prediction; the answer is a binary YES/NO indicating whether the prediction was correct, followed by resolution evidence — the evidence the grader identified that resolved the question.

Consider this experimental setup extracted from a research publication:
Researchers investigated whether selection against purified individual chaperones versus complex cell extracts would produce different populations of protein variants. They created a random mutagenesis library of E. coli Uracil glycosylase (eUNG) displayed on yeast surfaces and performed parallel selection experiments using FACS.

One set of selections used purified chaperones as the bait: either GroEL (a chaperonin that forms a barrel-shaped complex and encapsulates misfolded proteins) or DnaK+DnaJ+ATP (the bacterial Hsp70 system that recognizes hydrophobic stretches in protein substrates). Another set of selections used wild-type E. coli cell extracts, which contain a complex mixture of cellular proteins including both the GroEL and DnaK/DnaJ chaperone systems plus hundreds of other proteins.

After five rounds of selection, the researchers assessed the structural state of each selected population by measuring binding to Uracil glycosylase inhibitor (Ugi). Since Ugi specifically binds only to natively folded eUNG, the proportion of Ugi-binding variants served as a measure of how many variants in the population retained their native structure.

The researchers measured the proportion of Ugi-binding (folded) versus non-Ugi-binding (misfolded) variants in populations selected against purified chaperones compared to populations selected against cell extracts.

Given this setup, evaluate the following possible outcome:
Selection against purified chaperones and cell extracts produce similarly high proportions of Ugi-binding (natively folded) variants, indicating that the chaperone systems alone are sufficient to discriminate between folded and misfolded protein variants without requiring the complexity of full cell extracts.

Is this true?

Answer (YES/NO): NO